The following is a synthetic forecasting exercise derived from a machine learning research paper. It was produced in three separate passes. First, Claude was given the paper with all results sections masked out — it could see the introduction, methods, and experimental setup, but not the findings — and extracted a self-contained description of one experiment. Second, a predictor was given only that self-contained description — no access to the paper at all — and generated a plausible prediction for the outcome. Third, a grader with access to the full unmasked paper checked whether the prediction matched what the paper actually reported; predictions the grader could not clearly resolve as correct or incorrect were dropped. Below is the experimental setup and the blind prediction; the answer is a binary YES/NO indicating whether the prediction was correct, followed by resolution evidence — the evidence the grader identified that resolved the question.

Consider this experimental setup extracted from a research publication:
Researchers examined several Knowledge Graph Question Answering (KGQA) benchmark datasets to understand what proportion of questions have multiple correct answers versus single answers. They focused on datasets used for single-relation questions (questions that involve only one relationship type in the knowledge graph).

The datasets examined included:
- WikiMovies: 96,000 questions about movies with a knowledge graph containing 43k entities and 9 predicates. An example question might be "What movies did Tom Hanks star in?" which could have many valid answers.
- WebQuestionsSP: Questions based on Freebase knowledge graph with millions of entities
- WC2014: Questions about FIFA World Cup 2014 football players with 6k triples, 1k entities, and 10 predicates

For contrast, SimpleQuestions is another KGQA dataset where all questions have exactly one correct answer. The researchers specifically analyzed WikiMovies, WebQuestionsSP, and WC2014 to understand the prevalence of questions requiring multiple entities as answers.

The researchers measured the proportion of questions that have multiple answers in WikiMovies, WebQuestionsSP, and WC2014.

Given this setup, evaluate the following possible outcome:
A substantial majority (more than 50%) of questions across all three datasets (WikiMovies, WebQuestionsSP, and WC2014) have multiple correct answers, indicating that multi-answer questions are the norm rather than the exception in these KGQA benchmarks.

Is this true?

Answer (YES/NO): YES